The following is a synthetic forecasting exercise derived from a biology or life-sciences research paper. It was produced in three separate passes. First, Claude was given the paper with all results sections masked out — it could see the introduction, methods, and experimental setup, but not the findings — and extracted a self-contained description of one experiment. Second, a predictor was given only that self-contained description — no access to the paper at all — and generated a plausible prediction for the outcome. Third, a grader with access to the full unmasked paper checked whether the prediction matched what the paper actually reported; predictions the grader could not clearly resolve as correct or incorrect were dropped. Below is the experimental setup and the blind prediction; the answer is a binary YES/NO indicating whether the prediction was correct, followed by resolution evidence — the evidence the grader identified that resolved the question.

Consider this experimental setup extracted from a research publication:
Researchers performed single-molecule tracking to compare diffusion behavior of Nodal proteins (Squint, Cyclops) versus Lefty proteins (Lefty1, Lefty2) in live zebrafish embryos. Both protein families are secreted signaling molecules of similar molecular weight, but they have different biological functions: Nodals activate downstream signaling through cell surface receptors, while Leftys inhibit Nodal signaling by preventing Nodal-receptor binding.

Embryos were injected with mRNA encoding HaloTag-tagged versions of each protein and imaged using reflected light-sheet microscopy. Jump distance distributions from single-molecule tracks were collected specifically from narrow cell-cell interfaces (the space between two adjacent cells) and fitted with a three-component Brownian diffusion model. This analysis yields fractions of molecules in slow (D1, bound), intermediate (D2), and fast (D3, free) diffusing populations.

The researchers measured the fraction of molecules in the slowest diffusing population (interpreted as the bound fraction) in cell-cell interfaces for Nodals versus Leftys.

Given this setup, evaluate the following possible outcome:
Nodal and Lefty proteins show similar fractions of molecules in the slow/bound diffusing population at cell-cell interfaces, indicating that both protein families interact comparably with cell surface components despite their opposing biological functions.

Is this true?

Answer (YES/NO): NO